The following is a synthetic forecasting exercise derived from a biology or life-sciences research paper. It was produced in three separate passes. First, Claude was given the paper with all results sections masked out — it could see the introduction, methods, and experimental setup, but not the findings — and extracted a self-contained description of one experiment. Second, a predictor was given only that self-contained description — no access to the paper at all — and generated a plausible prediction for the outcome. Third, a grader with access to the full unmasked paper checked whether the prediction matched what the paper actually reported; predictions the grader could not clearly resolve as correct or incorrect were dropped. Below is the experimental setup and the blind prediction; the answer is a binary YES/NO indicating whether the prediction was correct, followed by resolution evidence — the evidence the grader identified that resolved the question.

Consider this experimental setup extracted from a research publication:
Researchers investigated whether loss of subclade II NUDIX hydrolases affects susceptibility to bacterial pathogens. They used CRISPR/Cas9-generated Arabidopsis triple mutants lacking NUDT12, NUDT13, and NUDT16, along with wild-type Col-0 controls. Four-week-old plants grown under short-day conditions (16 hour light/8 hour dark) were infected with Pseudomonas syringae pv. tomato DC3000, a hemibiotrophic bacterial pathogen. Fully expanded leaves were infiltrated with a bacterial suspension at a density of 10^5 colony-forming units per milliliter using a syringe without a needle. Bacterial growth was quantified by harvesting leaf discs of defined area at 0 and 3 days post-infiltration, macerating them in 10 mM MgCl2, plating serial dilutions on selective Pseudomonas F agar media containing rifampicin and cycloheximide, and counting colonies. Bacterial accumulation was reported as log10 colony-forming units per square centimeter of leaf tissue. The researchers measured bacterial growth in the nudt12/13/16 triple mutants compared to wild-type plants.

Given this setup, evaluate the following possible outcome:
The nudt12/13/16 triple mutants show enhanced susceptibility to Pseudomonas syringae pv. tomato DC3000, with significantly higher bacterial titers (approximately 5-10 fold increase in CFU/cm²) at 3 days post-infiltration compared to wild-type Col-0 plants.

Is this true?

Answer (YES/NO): NO